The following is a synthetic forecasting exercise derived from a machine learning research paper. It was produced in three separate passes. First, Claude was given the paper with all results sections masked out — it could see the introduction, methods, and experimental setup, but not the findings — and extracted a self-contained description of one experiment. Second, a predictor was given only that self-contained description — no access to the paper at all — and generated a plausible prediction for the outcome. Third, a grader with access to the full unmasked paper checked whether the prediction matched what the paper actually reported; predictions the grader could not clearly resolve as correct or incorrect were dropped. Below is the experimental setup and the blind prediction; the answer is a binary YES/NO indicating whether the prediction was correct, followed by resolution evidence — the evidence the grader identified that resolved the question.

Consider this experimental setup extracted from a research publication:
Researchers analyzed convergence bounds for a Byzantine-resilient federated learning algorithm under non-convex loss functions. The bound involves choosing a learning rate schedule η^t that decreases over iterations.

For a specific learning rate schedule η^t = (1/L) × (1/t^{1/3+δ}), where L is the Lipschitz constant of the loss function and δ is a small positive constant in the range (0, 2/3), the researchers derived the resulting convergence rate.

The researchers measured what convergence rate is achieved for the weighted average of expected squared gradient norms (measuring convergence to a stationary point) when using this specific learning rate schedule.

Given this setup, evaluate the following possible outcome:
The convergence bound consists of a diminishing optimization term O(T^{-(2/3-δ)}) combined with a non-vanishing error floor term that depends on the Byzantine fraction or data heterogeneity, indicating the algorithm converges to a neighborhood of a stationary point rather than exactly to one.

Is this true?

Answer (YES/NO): YES